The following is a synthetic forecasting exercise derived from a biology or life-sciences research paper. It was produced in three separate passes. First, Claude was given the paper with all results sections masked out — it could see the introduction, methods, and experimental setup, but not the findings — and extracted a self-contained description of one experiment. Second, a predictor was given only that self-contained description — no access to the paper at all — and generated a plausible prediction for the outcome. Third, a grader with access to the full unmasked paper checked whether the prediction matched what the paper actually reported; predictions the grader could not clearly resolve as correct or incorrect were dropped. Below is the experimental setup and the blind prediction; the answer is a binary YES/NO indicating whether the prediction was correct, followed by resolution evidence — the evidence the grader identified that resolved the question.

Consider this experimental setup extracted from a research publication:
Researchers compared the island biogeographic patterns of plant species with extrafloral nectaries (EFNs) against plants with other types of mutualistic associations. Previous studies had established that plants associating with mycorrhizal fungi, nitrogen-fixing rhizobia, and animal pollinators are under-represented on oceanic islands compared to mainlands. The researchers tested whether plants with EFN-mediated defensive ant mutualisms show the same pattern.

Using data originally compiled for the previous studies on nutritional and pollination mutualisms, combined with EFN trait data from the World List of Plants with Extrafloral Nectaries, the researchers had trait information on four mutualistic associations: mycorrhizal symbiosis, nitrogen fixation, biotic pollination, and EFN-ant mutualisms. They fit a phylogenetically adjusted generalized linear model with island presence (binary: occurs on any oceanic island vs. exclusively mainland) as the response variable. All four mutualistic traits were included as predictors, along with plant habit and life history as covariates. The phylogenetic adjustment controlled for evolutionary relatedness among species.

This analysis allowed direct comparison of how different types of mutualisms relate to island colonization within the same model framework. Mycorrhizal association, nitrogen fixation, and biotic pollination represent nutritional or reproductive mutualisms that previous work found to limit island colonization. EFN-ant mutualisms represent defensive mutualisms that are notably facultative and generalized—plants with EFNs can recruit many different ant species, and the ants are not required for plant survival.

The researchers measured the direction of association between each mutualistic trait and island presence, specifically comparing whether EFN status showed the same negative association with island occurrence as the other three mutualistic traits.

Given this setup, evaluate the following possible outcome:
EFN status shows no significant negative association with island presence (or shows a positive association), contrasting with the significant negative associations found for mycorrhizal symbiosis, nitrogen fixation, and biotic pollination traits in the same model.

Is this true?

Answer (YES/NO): NO